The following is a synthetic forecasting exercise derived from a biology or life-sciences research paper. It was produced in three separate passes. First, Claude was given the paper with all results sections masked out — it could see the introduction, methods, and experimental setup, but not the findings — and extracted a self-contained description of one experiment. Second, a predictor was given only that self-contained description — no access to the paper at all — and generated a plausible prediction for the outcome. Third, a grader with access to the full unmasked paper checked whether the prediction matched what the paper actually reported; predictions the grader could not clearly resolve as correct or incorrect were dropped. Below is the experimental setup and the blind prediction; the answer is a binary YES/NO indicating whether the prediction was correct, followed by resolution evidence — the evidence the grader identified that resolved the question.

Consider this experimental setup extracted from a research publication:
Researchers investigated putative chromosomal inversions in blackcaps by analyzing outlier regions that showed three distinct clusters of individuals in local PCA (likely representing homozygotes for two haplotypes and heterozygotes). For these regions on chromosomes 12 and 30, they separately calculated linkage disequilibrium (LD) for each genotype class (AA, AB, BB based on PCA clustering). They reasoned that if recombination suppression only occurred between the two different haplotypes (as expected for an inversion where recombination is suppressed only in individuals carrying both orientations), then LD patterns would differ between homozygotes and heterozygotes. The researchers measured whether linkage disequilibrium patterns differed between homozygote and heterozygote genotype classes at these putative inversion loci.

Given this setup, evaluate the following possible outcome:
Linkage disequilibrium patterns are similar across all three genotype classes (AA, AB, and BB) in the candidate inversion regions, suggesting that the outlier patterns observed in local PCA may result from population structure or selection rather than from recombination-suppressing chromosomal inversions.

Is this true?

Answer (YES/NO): NO